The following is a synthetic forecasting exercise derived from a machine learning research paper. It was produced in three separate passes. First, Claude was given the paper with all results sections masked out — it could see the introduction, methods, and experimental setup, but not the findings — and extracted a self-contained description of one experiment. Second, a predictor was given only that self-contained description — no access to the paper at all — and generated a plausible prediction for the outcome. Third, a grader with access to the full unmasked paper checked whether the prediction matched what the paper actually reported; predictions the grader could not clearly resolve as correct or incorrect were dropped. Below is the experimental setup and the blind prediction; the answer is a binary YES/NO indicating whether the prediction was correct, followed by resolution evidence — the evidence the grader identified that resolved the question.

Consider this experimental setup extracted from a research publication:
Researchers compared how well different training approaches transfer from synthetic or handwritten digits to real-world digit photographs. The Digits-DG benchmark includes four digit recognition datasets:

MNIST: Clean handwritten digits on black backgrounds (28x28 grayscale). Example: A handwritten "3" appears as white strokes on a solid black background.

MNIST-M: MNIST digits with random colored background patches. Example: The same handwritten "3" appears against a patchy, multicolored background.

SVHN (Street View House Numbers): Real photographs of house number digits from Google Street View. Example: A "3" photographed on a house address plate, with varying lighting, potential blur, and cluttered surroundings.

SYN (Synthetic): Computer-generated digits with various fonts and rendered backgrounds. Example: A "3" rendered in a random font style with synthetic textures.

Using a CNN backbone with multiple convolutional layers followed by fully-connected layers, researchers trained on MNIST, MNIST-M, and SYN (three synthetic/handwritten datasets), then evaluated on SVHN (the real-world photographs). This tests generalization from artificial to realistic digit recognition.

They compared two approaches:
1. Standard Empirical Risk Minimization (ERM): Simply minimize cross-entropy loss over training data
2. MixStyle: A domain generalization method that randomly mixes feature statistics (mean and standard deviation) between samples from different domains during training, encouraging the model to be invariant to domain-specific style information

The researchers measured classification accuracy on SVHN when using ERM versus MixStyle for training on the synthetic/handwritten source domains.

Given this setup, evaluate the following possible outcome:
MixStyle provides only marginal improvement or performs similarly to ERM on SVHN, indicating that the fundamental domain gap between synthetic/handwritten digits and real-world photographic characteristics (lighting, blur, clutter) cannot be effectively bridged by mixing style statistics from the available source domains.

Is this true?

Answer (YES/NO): NO